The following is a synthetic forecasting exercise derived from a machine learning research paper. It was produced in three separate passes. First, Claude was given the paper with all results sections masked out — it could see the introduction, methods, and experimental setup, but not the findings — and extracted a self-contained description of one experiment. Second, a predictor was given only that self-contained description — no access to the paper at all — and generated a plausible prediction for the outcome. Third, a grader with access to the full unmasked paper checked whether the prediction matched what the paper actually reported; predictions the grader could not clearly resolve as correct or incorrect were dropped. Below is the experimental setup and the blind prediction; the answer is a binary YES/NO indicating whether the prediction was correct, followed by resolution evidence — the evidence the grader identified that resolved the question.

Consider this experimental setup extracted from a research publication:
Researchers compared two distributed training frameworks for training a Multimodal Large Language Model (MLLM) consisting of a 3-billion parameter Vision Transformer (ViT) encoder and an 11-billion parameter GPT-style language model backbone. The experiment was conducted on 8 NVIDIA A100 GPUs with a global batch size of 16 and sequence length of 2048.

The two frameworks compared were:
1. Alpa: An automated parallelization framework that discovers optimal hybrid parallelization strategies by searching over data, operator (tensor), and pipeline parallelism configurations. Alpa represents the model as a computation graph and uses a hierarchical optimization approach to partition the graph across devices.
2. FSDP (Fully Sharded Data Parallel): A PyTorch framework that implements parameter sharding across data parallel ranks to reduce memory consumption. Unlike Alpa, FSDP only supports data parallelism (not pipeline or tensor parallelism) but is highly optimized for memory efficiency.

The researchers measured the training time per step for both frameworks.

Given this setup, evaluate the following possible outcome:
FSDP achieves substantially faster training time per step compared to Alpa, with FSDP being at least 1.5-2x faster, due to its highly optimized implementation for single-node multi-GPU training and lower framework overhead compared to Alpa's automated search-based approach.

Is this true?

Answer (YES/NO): YES